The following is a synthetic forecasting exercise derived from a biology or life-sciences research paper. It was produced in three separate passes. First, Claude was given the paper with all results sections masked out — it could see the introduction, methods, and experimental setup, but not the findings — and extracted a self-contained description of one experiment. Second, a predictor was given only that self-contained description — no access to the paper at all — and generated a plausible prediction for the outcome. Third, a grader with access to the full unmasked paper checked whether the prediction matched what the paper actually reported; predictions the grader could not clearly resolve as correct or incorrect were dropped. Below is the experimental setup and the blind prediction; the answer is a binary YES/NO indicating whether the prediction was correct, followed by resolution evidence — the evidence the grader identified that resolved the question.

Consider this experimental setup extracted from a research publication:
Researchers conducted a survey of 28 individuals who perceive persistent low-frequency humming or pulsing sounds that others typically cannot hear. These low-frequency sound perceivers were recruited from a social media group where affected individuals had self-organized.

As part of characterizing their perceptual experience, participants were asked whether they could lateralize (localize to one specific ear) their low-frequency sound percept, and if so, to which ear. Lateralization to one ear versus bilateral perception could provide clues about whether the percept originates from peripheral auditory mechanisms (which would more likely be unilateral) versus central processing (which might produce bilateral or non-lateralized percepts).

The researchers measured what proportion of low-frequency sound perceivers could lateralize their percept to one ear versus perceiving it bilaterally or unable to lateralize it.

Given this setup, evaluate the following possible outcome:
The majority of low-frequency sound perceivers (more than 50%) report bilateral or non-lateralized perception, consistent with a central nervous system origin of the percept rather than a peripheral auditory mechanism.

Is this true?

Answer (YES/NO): YES